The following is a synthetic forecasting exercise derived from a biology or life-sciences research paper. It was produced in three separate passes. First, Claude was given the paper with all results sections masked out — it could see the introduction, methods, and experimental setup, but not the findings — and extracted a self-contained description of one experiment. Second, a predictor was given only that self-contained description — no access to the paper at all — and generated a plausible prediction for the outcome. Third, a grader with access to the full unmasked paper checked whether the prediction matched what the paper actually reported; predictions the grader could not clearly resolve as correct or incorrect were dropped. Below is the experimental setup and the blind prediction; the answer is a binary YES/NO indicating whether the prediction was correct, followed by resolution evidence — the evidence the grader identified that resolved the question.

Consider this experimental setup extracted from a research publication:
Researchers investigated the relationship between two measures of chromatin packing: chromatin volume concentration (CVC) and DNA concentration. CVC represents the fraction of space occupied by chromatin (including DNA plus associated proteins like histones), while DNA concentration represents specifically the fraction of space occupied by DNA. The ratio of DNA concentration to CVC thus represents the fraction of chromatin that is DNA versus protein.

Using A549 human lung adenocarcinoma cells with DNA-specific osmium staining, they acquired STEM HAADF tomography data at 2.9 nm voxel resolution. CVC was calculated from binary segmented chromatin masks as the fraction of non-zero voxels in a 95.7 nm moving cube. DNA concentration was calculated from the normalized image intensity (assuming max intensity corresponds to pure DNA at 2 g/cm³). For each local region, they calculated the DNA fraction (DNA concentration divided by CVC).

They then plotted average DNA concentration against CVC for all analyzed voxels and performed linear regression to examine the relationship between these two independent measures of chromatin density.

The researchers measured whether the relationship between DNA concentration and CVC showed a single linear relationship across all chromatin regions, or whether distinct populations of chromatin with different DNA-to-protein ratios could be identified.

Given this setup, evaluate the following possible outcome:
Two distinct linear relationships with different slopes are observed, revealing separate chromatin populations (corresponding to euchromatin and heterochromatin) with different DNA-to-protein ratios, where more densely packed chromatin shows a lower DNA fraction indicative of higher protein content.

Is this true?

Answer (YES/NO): NO